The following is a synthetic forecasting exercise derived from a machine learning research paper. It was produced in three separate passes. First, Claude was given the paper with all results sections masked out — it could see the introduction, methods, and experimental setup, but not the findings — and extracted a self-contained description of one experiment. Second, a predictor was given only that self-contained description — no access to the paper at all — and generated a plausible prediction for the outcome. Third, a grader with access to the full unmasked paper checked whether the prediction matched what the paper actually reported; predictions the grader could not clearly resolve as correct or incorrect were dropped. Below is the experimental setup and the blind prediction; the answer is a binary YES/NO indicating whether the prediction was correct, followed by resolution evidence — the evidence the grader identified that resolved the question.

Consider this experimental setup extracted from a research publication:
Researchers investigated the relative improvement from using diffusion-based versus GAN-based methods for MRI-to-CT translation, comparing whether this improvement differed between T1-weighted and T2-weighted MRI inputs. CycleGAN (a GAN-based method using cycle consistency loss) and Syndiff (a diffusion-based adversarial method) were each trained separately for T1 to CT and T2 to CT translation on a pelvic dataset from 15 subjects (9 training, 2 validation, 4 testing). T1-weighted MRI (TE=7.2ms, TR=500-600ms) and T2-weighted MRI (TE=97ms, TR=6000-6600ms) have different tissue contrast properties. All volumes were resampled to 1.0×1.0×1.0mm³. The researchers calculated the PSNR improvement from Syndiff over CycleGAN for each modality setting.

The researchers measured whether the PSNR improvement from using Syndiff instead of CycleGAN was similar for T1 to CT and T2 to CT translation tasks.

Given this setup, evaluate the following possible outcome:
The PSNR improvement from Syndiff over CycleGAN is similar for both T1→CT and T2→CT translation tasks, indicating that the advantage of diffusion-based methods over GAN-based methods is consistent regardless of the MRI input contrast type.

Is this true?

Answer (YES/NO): YES